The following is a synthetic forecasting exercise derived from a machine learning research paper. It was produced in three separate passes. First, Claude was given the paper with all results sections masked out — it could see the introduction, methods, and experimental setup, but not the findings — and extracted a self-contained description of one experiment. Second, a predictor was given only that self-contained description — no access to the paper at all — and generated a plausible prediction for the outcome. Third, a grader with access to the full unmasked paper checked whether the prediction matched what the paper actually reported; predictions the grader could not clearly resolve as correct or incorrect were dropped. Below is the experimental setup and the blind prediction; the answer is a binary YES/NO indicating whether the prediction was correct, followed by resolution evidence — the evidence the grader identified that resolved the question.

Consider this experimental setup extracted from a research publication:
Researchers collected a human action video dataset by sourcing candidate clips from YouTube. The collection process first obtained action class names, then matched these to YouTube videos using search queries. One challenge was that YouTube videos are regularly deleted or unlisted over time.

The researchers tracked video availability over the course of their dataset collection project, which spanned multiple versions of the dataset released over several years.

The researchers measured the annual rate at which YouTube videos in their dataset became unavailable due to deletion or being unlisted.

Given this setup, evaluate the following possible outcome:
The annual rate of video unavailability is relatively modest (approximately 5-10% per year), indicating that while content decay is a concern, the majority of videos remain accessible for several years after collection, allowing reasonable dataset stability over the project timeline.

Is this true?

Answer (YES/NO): NO